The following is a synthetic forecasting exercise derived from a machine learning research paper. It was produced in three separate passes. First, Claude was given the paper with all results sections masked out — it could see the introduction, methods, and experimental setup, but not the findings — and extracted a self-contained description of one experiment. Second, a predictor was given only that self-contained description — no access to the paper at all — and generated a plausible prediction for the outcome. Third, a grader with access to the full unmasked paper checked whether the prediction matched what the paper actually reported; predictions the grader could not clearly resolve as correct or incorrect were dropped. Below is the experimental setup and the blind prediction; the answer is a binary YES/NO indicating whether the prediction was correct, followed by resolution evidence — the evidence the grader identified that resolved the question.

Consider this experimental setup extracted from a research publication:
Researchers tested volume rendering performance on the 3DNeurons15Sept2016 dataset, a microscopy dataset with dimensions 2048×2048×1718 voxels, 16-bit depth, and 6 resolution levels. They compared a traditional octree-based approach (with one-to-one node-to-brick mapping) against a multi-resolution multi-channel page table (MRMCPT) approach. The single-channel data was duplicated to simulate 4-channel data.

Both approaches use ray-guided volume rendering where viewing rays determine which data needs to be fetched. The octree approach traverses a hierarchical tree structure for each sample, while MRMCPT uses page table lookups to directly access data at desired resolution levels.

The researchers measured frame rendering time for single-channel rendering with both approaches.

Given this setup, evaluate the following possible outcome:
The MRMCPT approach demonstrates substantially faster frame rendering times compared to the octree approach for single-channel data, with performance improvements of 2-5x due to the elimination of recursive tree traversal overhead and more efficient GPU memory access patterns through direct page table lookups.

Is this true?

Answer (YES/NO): YES